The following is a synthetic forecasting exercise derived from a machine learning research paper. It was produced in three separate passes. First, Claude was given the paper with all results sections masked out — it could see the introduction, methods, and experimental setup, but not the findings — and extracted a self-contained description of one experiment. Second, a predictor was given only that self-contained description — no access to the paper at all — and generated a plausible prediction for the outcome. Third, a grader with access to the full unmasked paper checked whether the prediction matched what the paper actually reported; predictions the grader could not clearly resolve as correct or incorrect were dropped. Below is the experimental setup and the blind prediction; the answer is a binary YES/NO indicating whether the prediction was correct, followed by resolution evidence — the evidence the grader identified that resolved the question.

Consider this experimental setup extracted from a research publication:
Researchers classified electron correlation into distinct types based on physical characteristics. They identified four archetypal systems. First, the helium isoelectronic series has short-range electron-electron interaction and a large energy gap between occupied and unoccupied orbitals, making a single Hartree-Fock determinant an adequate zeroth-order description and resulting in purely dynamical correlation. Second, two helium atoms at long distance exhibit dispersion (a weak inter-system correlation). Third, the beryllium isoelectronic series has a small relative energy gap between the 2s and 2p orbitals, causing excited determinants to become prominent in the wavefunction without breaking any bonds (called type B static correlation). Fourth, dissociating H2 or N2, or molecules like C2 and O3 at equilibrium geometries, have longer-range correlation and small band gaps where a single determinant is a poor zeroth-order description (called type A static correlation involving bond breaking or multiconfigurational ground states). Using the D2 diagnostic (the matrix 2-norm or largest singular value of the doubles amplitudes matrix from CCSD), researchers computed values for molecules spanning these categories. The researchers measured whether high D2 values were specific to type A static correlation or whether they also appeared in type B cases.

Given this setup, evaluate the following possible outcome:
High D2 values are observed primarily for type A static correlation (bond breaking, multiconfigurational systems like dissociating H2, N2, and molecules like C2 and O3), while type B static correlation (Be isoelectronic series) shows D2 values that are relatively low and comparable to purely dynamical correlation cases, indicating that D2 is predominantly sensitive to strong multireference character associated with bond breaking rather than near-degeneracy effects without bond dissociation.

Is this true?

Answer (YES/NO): NO